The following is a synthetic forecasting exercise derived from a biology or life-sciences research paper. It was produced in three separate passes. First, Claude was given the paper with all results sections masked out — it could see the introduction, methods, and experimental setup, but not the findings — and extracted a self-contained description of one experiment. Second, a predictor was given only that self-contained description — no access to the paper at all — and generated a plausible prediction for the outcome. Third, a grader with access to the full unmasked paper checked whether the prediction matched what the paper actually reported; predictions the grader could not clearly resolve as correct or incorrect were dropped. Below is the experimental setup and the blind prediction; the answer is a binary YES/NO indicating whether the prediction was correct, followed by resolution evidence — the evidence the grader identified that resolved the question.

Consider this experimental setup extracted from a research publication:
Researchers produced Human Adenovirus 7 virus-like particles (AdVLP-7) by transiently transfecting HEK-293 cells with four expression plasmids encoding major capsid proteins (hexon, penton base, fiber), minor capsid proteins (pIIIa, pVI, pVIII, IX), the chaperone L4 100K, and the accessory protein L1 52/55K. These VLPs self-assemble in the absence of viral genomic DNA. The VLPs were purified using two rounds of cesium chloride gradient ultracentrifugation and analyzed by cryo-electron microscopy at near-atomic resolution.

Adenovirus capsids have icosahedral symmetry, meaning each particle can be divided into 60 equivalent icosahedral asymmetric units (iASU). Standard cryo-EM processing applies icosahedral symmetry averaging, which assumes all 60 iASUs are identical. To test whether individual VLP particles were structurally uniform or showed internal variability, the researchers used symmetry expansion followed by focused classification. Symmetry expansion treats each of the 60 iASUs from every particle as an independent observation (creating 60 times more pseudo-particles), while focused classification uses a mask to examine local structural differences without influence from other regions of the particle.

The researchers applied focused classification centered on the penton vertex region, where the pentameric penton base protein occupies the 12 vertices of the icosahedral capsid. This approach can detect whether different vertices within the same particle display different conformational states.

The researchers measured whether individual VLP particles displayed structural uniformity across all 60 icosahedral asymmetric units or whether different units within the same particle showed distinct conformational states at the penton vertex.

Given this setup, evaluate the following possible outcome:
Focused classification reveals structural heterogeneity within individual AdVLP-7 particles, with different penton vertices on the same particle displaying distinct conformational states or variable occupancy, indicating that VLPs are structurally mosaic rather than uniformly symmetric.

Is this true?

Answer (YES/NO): YES